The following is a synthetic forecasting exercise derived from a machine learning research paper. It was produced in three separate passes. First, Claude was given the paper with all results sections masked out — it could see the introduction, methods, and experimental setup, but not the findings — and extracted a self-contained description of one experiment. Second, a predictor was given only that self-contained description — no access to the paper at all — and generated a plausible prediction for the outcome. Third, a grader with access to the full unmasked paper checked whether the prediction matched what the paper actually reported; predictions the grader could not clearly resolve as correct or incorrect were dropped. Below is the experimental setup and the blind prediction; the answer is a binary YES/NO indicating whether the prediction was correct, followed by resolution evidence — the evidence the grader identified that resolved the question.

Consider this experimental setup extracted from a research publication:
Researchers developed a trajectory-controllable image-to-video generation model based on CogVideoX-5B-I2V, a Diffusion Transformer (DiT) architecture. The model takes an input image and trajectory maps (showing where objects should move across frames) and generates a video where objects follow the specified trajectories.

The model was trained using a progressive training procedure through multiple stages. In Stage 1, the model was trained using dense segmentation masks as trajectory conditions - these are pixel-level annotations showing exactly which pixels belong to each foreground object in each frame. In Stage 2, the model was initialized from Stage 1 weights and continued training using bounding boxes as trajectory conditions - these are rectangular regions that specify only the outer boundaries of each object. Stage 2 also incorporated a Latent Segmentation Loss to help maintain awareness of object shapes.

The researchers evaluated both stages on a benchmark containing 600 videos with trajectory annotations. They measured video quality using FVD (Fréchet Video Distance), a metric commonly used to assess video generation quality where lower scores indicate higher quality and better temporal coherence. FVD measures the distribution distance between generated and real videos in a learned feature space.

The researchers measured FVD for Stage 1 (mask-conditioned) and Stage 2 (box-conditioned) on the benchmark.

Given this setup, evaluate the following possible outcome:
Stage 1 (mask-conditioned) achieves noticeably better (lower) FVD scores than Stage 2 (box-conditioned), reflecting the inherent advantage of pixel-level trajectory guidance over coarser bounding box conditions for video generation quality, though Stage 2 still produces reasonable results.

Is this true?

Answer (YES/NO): NO